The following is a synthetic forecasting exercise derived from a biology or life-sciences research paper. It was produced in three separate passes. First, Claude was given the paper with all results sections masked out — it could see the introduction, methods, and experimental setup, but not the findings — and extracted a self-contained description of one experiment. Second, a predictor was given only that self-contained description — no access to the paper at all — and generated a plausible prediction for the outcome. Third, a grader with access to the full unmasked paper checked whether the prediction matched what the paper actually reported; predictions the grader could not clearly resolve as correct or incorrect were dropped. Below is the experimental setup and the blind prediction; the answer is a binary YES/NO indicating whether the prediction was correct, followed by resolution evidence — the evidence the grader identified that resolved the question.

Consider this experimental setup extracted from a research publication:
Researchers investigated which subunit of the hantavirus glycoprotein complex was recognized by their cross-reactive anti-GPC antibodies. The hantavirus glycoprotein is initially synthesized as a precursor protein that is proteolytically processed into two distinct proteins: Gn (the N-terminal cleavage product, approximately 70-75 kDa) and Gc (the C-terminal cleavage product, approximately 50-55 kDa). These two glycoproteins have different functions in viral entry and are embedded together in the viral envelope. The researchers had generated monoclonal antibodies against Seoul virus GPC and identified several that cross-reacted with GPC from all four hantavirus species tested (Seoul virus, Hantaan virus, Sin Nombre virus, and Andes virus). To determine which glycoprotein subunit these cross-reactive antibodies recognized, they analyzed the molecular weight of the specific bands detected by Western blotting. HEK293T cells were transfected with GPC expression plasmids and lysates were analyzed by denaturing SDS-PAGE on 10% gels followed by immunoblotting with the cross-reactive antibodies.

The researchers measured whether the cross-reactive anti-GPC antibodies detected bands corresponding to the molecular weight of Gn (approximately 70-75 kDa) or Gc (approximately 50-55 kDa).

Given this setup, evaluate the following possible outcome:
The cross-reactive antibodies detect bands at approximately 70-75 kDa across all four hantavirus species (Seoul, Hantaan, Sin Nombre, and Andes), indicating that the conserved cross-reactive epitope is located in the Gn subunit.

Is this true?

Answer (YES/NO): YES